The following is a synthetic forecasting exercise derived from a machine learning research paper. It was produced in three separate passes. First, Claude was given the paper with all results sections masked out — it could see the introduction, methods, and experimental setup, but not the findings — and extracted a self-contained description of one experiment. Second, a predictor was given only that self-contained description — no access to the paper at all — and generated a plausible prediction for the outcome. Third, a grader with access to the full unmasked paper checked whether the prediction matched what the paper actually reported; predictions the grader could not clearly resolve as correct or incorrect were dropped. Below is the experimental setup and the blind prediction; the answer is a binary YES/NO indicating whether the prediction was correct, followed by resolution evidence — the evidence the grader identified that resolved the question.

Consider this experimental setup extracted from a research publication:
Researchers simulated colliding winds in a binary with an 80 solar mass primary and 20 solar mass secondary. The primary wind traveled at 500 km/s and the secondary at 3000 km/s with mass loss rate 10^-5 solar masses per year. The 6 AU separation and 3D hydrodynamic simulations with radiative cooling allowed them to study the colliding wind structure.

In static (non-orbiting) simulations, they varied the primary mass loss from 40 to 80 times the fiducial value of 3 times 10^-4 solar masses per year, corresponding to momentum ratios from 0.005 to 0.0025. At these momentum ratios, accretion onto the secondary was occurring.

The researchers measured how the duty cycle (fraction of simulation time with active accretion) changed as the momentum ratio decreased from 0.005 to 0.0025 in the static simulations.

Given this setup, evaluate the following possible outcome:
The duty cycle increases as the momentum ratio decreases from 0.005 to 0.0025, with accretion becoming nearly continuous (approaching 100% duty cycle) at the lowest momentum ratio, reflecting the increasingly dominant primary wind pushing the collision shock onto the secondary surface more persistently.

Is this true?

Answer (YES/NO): YES